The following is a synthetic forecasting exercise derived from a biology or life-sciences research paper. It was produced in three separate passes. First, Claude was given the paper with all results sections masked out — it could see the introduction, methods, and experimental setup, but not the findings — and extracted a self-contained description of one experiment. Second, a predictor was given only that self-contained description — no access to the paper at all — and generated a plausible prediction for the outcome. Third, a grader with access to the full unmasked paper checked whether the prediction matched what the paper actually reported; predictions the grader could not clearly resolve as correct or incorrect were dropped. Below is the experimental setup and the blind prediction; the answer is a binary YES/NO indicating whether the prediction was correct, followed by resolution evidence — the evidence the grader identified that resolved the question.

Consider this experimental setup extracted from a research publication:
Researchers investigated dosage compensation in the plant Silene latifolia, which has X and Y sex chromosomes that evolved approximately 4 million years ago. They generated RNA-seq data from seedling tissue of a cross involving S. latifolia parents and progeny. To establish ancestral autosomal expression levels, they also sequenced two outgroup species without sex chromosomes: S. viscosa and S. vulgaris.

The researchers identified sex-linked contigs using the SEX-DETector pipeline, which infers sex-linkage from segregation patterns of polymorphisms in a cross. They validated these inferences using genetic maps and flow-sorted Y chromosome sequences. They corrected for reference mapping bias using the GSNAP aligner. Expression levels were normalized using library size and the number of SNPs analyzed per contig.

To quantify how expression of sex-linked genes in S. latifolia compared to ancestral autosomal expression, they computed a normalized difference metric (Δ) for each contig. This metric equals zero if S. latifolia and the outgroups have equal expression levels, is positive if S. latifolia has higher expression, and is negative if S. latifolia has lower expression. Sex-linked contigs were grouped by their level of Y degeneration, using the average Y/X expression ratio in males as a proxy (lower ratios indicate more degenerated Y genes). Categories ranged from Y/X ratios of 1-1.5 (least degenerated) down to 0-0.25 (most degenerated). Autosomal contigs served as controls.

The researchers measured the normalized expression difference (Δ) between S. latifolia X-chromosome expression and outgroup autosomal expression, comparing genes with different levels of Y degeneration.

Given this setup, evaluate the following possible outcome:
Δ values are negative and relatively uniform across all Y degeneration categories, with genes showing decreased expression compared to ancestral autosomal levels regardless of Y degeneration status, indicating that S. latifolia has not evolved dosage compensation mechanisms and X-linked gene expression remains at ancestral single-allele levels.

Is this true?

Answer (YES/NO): NO